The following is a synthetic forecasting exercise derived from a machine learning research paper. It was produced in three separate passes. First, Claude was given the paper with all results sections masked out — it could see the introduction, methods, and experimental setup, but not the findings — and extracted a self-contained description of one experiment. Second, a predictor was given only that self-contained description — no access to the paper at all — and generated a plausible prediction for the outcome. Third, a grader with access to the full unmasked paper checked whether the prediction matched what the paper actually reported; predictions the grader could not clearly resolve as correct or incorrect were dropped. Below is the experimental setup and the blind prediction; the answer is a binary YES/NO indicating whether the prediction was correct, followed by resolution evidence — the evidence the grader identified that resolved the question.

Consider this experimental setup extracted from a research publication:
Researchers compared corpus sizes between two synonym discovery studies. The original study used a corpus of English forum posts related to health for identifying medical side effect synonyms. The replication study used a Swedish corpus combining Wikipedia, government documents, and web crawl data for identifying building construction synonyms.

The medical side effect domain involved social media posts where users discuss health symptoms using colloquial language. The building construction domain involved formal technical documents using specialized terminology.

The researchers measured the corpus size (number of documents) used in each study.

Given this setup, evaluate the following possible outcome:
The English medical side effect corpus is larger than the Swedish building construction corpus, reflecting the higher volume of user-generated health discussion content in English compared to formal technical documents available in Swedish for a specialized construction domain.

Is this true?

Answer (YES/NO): NO